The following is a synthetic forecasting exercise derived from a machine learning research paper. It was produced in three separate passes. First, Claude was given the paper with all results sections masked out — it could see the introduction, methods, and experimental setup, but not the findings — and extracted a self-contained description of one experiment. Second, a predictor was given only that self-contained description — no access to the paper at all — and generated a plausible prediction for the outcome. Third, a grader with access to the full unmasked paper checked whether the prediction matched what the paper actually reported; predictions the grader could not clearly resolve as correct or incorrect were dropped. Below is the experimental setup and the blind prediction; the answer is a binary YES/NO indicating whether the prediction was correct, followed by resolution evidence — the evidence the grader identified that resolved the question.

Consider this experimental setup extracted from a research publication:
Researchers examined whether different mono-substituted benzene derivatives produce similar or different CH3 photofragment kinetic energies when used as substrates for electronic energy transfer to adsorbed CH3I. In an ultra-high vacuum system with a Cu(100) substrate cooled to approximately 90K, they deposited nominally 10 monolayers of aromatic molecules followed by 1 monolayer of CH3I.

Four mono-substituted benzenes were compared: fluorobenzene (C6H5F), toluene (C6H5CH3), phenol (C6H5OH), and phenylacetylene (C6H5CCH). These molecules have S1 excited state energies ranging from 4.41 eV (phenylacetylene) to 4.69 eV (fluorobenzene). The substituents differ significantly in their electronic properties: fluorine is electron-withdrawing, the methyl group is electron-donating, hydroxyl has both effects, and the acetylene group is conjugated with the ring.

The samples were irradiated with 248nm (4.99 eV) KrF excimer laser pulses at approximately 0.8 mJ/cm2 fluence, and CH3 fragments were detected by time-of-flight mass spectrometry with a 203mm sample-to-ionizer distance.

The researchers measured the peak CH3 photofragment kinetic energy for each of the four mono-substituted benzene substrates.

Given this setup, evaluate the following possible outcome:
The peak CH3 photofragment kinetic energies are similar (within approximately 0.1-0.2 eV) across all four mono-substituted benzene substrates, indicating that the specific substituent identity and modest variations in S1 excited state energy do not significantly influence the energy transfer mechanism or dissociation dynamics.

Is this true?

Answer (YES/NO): YES